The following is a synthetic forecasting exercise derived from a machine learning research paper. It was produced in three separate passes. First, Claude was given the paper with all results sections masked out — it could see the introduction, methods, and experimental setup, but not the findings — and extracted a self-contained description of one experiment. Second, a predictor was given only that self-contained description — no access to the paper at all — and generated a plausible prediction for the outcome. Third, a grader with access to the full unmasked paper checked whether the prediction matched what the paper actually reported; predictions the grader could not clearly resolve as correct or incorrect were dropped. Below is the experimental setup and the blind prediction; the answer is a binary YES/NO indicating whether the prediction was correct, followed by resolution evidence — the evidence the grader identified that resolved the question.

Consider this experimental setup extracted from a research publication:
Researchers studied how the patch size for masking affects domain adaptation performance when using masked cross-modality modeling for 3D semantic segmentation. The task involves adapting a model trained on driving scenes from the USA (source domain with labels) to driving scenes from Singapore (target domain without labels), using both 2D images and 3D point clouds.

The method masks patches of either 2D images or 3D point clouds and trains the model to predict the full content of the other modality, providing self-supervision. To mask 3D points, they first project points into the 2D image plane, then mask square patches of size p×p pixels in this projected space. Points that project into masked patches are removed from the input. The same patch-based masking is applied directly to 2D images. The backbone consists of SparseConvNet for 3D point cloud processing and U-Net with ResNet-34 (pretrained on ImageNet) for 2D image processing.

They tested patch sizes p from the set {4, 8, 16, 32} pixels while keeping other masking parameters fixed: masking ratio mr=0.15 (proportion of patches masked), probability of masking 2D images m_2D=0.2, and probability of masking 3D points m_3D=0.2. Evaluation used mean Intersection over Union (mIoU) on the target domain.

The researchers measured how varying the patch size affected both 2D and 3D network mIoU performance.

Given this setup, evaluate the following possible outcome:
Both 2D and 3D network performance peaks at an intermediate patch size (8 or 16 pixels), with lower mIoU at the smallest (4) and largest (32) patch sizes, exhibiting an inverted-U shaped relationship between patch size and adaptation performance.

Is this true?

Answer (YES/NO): YES